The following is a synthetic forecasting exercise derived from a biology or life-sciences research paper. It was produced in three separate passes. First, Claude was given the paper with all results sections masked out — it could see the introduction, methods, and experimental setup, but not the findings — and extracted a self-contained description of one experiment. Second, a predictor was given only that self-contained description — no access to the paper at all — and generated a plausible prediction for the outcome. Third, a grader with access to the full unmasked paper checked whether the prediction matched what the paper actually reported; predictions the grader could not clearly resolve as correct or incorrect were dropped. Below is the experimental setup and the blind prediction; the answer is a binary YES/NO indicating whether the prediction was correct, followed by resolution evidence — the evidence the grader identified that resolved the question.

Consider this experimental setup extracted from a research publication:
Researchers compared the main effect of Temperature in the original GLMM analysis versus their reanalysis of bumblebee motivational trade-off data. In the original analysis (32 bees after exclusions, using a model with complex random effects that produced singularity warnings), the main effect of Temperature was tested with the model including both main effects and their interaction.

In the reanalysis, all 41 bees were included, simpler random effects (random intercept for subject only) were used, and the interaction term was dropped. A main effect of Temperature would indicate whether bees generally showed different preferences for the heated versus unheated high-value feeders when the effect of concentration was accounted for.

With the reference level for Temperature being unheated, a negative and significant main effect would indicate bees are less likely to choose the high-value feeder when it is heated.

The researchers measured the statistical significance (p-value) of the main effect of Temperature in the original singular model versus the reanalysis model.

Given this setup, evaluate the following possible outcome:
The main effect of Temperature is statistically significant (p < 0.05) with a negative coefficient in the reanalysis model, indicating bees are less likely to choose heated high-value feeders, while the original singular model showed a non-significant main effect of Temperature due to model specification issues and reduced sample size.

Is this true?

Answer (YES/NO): YES